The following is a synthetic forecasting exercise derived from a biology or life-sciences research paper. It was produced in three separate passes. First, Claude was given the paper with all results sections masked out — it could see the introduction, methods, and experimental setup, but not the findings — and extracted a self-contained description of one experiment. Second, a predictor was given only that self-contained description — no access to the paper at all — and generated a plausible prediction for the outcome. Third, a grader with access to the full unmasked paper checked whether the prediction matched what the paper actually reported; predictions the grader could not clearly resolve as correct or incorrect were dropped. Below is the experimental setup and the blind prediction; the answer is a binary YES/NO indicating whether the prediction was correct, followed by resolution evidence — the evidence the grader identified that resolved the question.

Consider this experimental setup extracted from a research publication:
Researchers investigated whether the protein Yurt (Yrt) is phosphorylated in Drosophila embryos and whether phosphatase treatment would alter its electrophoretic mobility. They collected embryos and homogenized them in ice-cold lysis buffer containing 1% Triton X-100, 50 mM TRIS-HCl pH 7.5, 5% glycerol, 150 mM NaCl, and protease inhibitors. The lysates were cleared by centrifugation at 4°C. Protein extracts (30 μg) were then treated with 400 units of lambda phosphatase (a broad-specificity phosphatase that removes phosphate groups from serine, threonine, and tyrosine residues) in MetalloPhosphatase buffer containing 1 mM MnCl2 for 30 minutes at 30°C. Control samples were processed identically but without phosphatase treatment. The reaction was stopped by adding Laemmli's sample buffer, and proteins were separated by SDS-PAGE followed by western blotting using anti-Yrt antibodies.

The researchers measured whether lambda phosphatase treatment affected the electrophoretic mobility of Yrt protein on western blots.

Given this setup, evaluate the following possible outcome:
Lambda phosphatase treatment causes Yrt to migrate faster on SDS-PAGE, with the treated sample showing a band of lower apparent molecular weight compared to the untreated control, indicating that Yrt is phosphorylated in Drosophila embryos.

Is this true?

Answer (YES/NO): YES